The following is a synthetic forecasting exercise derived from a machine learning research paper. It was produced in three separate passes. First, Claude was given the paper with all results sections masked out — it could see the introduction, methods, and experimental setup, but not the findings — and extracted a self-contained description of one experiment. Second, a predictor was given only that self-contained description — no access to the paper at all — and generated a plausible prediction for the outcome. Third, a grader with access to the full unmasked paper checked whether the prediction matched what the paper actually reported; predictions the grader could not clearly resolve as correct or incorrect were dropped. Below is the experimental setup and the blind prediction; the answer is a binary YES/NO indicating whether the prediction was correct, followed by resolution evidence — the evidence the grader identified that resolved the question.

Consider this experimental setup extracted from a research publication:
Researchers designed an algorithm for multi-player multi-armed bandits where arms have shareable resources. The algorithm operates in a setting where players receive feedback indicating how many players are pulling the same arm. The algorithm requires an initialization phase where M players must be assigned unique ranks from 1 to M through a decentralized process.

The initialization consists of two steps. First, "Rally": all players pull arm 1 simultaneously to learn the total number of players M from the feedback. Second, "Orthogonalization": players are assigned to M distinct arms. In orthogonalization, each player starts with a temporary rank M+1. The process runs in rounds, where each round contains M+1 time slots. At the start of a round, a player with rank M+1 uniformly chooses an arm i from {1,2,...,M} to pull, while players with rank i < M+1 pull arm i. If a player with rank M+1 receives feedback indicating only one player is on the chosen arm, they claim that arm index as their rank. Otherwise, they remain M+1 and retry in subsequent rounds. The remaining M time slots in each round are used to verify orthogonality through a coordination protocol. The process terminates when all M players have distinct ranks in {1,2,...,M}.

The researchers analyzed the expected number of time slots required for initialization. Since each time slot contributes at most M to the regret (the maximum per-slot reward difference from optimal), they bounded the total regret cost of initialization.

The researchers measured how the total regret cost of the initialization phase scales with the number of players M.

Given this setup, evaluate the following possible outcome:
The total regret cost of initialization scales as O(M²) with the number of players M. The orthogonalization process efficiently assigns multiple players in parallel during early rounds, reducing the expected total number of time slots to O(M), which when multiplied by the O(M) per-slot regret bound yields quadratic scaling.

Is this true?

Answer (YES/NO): NO